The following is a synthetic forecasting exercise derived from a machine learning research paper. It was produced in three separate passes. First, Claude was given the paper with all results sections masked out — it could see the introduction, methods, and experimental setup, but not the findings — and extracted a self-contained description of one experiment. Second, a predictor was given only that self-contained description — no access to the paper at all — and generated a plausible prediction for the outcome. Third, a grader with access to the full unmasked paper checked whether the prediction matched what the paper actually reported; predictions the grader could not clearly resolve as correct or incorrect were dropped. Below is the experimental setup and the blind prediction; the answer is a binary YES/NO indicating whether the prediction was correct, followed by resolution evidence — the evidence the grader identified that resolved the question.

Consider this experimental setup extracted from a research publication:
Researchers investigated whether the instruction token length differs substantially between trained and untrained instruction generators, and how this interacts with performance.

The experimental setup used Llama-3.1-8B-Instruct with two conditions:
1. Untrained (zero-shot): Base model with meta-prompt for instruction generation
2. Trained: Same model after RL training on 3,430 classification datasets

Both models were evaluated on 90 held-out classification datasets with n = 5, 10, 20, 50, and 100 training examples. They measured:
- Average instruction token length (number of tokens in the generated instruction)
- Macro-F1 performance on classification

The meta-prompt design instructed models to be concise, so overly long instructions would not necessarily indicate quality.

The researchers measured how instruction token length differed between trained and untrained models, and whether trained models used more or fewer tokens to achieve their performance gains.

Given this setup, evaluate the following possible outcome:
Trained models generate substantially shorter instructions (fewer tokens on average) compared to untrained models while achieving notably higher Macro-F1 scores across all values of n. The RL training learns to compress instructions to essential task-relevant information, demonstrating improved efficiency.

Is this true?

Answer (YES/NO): NO